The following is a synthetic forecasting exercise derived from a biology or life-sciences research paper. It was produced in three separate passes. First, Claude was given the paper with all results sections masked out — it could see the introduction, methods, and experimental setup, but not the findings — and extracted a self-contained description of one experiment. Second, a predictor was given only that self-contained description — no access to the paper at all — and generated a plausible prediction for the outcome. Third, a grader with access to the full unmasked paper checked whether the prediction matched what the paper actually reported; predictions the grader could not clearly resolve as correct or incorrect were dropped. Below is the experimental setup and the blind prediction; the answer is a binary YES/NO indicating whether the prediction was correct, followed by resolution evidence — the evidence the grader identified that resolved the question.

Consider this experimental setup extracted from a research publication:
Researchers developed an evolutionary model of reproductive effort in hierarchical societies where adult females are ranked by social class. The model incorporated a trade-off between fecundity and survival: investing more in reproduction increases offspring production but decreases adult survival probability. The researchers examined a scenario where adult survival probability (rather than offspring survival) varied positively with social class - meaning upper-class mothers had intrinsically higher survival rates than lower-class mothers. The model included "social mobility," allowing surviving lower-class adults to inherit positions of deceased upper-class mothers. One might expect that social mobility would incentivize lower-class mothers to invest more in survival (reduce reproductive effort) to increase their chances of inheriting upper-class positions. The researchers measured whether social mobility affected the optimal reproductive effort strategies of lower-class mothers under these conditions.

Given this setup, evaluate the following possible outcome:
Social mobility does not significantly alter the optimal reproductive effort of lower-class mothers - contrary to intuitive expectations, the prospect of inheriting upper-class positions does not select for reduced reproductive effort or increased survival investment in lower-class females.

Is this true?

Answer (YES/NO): YES